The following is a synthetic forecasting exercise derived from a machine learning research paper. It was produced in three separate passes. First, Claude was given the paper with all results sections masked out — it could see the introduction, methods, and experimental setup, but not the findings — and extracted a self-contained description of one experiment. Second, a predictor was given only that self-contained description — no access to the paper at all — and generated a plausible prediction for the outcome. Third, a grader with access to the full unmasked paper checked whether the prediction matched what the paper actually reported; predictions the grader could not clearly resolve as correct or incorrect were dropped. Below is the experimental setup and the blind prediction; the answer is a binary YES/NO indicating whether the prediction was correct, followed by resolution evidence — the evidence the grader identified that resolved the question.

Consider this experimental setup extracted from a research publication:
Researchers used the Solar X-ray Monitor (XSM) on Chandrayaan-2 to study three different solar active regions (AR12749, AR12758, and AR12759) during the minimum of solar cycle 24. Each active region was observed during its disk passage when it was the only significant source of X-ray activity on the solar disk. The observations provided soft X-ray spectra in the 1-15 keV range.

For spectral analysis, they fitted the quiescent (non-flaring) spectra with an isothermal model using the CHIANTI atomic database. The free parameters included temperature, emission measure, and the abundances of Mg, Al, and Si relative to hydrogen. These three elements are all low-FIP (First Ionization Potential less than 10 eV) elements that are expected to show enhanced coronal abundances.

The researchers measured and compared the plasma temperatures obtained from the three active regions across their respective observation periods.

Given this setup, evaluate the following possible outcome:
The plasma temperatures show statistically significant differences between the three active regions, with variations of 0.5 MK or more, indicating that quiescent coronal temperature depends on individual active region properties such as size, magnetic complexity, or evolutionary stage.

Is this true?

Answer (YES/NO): NO